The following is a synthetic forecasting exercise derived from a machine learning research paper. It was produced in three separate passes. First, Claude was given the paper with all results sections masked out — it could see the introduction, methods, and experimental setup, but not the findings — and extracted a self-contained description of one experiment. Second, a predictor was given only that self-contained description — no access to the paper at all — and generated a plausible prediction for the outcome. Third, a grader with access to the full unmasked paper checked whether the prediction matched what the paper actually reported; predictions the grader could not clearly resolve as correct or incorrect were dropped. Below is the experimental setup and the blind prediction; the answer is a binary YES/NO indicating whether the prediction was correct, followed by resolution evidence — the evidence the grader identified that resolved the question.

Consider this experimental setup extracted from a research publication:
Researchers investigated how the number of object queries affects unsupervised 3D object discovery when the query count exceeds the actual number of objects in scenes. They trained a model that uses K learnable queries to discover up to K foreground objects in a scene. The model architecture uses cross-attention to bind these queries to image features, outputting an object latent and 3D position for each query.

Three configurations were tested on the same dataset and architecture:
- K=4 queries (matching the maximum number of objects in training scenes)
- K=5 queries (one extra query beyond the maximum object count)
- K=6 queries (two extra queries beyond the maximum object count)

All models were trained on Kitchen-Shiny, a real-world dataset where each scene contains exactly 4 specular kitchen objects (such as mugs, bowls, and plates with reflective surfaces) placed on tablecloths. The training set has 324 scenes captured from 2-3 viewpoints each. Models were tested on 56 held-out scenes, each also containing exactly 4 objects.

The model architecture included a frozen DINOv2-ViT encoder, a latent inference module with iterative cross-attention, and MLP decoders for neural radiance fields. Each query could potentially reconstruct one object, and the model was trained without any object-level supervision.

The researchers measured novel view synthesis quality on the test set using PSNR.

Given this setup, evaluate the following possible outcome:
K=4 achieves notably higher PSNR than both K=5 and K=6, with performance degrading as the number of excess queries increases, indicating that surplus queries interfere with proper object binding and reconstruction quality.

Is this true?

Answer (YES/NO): NO